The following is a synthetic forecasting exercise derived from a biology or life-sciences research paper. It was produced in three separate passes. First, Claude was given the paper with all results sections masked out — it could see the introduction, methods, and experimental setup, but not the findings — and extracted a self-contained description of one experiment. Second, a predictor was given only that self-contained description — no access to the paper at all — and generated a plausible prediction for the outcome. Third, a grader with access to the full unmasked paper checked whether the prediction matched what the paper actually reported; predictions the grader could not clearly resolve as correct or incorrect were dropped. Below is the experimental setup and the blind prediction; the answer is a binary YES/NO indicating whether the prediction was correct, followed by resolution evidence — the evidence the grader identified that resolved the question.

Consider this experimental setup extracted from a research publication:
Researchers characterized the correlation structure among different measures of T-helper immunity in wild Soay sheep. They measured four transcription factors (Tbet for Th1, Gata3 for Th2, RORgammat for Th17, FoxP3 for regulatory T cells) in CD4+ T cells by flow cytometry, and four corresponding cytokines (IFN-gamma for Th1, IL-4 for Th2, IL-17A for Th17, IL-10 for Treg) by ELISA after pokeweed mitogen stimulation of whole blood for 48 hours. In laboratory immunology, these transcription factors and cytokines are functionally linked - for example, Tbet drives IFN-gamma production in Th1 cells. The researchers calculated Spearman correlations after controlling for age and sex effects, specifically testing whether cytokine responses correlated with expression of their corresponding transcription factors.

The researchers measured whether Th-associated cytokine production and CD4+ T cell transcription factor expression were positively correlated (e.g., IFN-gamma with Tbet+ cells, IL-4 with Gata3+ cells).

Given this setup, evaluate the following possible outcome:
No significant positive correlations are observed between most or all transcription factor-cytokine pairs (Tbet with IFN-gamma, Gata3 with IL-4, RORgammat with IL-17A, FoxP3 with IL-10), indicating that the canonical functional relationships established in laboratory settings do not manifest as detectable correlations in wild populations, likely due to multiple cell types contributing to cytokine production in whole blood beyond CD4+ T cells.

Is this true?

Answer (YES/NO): YES